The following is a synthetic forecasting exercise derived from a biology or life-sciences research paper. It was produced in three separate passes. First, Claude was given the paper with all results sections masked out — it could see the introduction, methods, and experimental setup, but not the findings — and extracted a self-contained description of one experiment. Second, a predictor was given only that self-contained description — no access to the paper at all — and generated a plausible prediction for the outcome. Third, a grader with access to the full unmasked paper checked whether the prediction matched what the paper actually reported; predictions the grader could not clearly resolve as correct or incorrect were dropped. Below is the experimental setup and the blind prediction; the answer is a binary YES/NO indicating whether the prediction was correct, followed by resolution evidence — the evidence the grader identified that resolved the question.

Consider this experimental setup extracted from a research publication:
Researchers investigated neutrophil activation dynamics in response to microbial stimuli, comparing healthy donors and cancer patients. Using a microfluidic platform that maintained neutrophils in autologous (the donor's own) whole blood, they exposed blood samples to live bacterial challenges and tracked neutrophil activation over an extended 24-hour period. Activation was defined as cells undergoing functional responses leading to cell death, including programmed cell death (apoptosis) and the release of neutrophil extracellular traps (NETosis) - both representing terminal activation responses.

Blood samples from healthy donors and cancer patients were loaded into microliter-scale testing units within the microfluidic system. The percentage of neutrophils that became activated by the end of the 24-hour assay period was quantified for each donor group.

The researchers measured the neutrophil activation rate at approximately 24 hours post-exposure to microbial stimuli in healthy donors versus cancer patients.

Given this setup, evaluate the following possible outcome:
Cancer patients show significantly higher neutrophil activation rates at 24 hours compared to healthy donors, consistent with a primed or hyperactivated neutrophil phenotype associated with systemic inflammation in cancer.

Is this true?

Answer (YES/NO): NO